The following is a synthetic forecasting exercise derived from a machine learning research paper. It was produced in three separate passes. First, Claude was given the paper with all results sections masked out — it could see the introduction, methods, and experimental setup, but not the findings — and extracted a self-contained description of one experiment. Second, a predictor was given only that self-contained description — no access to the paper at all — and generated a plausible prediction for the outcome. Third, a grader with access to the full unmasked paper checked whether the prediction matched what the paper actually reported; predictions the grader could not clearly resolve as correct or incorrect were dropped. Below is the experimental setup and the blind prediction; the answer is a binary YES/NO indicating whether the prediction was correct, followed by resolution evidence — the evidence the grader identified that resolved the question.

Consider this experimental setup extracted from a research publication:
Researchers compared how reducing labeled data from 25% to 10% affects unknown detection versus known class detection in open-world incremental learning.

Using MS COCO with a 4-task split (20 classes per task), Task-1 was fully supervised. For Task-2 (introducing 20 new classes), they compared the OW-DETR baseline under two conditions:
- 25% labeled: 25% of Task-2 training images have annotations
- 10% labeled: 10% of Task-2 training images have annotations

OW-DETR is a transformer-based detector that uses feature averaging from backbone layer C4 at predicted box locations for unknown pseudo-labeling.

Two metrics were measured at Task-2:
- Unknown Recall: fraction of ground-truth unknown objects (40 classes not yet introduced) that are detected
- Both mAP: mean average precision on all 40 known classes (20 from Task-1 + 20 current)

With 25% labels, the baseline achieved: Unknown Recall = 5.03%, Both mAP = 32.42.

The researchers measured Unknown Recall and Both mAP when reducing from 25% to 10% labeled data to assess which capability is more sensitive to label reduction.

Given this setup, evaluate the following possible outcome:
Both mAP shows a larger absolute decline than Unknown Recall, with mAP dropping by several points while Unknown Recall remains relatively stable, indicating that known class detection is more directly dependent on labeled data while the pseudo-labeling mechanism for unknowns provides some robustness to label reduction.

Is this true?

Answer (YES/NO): YES